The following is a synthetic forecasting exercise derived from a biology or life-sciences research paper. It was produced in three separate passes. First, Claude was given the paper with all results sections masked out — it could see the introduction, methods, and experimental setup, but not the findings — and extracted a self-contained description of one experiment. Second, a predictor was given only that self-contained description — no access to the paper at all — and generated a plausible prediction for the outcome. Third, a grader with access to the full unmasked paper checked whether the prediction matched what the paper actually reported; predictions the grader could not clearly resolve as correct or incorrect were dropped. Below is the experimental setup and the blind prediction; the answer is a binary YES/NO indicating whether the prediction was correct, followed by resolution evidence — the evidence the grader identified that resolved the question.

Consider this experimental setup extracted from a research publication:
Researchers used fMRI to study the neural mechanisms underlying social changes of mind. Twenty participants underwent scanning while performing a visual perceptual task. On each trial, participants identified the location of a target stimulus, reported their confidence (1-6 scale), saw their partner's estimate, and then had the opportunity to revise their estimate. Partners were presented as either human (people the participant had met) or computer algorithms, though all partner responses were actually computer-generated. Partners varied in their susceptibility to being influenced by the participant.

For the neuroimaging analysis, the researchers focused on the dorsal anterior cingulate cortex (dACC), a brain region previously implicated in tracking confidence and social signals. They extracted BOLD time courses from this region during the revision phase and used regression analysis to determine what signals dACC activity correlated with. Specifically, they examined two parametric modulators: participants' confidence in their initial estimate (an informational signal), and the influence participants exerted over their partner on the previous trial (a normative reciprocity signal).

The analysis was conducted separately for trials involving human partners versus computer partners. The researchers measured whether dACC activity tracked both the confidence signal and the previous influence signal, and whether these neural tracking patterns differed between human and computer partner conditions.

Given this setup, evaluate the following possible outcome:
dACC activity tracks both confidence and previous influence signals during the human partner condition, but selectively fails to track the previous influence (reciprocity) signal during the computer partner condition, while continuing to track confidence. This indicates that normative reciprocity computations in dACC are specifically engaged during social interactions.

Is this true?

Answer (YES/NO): NO